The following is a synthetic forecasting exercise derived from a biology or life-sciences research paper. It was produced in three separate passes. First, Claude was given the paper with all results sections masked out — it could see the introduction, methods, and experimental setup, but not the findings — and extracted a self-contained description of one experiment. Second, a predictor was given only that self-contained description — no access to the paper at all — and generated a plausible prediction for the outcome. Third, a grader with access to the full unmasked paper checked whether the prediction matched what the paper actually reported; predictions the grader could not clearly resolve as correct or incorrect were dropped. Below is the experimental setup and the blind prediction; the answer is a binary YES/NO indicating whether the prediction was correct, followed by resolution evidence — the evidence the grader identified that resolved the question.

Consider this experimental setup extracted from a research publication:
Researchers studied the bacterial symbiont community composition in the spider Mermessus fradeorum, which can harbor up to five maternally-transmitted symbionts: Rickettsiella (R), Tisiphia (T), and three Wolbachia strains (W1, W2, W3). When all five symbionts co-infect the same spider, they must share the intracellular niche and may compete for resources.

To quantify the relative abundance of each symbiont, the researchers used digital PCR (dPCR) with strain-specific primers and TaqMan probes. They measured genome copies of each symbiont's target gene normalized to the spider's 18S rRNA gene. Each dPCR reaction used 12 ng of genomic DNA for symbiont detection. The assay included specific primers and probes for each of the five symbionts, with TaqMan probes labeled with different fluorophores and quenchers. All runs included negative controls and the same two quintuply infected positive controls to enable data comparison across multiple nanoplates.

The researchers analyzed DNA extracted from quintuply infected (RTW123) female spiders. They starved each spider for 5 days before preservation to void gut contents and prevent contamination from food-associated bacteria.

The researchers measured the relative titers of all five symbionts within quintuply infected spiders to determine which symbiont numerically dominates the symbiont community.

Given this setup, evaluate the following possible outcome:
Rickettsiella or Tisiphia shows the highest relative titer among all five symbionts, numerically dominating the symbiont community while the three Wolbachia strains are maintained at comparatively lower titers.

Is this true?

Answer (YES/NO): NO